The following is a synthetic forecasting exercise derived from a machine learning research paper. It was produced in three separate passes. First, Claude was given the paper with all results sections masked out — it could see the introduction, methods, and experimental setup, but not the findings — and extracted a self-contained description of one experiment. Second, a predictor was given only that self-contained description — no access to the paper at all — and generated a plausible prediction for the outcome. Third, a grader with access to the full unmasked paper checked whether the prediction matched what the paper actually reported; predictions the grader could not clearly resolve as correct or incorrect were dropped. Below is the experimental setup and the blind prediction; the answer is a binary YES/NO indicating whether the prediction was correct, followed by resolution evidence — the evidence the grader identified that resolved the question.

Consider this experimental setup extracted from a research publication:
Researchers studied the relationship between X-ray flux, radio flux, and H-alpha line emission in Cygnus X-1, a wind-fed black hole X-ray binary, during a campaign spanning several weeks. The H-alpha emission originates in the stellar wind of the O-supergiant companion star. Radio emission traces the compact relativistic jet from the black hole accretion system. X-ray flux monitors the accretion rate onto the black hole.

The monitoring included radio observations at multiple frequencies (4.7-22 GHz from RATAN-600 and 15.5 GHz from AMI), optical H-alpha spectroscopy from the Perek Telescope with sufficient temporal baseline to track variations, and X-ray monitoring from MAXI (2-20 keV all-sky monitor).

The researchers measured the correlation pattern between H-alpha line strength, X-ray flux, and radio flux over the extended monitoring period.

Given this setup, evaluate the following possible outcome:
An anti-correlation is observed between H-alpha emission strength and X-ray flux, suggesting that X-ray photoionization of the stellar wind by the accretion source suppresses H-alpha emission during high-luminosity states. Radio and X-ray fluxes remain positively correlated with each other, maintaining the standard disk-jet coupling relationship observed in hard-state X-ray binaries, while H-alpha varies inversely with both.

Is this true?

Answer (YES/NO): NO